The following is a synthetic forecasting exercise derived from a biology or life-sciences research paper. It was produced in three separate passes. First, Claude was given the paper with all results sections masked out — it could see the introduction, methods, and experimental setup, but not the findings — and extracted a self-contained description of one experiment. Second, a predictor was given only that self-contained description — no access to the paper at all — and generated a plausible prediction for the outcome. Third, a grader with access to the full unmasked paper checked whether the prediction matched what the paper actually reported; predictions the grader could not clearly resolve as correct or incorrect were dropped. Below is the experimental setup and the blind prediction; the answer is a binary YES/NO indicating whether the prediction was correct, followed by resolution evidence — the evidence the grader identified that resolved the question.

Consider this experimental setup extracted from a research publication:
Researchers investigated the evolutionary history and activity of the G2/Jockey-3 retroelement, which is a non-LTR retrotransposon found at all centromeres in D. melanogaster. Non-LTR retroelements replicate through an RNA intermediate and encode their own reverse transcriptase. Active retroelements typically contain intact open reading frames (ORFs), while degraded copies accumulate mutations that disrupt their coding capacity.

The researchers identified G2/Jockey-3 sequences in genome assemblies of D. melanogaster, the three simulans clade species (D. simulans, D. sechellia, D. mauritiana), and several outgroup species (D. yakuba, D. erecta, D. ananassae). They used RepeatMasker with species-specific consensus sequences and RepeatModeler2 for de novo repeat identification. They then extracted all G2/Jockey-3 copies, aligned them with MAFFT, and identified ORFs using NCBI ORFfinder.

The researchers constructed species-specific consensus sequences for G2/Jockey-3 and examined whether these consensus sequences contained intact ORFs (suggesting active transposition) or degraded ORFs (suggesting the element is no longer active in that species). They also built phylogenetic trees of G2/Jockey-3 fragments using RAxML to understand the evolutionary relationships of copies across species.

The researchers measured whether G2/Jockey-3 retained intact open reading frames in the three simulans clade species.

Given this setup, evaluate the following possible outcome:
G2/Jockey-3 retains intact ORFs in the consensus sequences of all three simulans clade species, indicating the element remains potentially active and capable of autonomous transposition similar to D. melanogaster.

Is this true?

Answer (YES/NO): NO